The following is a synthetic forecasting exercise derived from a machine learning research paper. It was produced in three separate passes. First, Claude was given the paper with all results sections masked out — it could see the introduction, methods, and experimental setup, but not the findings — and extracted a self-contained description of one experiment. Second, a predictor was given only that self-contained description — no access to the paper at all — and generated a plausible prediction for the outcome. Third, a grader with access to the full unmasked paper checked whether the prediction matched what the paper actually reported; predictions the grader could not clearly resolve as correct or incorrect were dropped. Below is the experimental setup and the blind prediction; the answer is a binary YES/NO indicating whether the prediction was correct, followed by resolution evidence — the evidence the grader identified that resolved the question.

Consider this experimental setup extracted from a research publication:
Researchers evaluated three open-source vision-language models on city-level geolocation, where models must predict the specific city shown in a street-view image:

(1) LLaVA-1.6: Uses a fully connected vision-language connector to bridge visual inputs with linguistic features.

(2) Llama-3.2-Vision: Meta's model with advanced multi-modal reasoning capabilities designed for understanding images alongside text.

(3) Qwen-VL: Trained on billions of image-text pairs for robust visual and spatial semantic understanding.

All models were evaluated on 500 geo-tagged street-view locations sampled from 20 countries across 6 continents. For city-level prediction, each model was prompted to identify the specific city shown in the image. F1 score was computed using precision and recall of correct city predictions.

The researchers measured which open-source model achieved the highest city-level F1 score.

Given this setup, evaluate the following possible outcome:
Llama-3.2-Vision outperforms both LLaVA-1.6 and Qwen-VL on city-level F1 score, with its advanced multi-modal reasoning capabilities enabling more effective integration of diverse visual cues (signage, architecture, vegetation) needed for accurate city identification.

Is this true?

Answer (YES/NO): YES